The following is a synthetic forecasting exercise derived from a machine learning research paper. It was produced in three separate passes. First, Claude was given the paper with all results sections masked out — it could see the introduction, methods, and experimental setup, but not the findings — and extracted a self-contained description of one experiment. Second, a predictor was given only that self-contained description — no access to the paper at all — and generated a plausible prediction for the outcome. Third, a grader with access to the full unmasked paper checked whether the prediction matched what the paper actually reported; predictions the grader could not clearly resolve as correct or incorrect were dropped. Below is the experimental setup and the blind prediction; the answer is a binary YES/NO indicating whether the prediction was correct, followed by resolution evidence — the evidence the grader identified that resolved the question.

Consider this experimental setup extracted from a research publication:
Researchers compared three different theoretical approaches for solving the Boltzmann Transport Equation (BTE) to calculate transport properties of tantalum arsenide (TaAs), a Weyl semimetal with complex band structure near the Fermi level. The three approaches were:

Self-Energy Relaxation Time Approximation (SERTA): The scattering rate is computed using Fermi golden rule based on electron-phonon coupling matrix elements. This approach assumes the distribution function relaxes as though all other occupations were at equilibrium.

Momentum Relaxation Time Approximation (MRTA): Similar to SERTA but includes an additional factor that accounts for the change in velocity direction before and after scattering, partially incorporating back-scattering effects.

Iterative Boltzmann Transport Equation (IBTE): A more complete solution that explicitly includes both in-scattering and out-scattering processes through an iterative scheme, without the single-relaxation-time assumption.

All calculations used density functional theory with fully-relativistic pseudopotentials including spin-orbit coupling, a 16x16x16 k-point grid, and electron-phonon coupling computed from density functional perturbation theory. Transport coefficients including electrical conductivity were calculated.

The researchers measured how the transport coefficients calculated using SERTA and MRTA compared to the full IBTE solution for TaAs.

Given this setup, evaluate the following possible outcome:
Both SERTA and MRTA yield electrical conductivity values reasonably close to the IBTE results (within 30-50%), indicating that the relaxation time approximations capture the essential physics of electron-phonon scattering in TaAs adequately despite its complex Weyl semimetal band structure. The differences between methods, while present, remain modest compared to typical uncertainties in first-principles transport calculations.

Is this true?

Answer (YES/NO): YES